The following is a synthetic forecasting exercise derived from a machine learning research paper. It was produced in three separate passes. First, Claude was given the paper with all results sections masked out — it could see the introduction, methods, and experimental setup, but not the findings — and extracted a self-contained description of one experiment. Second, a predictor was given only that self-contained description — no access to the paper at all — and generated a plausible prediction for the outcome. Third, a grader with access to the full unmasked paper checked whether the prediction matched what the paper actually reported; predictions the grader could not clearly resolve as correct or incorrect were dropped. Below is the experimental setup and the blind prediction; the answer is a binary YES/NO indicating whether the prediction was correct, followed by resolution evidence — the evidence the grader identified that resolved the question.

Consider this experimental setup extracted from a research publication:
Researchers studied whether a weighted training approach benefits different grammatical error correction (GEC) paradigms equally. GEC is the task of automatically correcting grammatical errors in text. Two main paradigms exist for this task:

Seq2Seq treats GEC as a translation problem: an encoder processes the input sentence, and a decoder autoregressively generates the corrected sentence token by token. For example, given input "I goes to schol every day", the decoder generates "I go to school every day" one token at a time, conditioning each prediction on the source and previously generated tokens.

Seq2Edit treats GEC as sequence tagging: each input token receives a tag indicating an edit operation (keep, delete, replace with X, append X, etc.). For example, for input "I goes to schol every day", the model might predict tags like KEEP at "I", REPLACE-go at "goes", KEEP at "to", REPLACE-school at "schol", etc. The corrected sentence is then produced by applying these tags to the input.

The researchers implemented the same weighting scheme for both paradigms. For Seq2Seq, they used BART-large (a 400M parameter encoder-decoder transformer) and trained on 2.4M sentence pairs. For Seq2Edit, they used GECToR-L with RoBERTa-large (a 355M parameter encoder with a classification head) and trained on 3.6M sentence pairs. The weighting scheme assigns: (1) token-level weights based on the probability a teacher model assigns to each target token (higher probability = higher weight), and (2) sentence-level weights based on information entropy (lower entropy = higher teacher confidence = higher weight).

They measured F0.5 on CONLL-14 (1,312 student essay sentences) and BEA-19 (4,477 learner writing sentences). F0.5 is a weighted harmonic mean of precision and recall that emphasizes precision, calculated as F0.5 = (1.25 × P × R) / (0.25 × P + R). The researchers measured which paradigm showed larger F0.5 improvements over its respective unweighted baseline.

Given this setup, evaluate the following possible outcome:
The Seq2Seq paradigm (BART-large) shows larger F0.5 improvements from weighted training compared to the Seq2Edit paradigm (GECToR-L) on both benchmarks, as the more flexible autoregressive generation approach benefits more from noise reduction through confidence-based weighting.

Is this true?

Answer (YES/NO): NO